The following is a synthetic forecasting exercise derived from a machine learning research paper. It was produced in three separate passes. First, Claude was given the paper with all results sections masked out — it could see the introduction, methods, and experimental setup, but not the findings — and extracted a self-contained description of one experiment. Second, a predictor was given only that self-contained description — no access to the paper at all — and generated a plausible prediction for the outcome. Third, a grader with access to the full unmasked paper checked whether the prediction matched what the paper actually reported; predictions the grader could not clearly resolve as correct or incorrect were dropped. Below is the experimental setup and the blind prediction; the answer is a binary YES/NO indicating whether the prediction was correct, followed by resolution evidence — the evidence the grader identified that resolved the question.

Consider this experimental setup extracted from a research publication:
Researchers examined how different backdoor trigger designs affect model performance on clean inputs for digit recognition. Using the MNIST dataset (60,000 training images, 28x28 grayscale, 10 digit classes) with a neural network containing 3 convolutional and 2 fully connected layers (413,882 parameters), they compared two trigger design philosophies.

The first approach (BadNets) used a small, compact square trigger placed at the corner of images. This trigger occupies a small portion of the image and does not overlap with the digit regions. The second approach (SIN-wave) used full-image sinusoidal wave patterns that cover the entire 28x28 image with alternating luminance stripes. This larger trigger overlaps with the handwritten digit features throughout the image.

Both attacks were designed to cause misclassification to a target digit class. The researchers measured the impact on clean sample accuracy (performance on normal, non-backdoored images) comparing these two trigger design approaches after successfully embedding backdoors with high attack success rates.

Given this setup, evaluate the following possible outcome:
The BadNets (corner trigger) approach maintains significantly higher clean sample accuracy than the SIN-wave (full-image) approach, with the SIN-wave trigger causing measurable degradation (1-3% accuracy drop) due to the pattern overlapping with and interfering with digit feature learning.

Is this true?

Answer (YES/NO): YES